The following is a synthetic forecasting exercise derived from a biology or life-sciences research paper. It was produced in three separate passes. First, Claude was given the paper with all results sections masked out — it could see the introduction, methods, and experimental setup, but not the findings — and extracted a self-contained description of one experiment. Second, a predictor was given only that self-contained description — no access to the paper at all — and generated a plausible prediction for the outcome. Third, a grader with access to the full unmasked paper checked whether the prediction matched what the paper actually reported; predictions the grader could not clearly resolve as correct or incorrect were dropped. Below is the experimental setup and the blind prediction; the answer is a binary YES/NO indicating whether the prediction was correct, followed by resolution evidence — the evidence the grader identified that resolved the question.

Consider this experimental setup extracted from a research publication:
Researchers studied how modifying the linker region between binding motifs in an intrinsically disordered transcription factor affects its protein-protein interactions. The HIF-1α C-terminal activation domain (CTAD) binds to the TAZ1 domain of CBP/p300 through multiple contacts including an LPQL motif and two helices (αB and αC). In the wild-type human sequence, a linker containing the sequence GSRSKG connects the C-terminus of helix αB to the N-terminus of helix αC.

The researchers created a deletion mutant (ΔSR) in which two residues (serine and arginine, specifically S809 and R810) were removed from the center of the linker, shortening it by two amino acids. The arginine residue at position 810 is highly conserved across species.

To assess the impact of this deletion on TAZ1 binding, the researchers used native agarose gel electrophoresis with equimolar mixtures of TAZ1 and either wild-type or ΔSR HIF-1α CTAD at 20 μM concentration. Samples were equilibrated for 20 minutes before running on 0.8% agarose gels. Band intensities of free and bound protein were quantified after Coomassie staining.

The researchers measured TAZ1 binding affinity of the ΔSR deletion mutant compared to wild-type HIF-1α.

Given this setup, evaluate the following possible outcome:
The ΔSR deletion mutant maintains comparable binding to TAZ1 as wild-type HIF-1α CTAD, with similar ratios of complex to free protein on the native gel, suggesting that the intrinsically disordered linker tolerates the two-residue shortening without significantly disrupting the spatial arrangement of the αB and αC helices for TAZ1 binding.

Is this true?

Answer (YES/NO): NO